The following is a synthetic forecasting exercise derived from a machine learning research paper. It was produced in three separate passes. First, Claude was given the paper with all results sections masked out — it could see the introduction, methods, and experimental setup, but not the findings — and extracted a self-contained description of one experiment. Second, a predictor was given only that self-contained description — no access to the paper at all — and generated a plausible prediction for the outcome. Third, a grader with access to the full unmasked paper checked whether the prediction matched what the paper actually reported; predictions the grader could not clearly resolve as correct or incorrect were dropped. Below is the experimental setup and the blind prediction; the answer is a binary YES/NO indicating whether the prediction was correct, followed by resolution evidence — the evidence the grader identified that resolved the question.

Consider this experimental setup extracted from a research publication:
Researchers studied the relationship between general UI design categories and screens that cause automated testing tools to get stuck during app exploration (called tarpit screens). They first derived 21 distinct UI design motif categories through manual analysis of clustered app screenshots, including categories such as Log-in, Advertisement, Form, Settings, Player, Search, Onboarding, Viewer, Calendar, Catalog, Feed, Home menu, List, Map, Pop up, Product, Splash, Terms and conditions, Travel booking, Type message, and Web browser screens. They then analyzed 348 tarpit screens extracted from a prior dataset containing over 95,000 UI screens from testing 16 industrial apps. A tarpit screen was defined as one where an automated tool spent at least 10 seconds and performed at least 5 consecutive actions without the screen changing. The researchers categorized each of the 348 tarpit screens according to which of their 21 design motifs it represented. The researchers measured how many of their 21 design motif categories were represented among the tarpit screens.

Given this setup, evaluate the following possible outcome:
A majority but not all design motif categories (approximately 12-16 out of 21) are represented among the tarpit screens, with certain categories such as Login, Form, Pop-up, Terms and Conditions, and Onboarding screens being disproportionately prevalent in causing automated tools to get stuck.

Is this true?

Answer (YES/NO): NO